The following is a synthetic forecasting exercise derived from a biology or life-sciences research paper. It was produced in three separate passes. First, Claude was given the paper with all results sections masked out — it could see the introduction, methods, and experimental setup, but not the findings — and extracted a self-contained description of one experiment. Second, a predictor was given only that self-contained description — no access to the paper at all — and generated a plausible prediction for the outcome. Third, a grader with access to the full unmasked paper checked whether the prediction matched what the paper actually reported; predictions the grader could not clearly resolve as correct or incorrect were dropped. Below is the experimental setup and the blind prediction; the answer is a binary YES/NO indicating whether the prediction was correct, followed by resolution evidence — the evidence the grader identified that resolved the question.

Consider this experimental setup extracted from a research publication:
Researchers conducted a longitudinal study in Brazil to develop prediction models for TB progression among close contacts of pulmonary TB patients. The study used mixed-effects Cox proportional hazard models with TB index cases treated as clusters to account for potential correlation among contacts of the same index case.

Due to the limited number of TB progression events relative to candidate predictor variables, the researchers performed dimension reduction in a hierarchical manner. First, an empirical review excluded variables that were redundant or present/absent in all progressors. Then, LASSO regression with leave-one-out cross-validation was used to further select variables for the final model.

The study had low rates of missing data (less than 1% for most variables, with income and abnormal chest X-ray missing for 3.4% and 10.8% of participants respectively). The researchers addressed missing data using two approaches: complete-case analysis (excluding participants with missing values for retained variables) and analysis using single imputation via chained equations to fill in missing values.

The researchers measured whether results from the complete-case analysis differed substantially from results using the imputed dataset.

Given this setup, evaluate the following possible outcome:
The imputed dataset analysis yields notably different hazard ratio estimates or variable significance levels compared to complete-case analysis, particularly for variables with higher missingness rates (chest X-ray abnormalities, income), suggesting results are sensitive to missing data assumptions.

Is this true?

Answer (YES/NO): NO